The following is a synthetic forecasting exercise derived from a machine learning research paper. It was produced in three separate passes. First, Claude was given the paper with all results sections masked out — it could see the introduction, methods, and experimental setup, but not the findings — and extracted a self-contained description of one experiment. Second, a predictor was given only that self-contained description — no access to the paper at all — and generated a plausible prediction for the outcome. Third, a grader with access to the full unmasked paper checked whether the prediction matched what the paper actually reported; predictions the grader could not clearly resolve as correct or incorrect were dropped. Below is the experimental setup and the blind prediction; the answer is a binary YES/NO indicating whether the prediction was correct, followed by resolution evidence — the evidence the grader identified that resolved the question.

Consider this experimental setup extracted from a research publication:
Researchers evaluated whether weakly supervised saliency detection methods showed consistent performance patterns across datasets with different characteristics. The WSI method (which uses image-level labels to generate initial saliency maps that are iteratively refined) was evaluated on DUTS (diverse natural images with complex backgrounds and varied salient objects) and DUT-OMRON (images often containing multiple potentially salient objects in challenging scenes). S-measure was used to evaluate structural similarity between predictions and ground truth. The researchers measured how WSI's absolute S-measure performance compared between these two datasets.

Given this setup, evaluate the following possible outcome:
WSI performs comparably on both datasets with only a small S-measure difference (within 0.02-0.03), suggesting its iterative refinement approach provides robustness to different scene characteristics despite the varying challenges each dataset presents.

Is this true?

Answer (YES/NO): NO